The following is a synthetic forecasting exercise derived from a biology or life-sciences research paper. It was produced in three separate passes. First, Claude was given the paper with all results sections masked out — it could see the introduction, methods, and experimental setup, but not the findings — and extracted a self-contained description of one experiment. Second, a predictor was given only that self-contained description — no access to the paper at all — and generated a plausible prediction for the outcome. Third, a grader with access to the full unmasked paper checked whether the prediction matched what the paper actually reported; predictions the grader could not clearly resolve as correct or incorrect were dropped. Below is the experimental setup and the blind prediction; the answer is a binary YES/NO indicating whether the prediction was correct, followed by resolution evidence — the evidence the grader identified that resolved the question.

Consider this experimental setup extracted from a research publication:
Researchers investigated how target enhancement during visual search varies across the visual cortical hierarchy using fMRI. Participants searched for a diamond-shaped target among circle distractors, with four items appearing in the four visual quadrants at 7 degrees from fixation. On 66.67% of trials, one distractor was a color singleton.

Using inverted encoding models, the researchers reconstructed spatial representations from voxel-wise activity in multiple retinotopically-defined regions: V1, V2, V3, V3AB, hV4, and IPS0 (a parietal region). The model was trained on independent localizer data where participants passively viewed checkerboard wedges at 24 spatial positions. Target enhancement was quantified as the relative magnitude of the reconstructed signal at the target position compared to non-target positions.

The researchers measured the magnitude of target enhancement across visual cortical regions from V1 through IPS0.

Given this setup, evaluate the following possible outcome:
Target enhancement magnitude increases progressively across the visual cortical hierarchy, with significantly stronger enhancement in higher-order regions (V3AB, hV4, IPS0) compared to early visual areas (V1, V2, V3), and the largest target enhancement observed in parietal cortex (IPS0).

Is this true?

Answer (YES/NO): YES